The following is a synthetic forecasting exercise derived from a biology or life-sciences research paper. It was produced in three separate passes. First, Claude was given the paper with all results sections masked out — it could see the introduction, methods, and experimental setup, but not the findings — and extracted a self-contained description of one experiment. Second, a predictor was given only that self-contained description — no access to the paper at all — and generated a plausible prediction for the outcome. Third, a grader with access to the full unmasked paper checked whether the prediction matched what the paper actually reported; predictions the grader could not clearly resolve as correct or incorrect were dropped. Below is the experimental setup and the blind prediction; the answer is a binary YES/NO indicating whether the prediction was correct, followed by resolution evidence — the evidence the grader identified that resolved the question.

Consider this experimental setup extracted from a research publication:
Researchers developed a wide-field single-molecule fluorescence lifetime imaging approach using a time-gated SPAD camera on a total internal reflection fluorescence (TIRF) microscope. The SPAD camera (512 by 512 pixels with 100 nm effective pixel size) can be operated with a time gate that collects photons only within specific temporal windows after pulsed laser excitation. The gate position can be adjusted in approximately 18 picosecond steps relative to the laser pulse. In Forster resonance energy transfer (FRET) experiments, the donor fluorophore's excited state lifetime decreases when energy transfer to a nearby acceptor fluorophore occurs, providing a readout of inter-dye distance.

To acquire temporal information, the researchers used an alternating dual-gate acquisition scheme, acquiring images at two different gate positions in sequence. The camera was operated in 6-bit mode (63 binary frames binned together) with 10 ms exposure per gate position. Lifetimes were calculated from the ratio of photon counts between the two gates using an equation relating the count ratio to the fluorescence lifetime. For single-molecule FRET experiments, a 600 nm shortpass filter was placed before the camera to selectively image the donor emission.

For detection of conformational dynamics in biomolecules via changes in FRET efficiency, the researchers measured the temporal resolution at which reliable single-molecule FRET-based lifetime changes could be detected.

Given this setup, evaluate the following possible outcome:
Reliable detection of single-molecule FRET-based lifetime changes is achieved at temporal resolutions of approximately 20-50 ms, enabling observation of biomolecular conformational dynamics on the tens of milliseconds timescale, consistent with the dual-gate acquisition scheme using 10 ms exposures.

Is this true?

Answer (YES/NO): NO